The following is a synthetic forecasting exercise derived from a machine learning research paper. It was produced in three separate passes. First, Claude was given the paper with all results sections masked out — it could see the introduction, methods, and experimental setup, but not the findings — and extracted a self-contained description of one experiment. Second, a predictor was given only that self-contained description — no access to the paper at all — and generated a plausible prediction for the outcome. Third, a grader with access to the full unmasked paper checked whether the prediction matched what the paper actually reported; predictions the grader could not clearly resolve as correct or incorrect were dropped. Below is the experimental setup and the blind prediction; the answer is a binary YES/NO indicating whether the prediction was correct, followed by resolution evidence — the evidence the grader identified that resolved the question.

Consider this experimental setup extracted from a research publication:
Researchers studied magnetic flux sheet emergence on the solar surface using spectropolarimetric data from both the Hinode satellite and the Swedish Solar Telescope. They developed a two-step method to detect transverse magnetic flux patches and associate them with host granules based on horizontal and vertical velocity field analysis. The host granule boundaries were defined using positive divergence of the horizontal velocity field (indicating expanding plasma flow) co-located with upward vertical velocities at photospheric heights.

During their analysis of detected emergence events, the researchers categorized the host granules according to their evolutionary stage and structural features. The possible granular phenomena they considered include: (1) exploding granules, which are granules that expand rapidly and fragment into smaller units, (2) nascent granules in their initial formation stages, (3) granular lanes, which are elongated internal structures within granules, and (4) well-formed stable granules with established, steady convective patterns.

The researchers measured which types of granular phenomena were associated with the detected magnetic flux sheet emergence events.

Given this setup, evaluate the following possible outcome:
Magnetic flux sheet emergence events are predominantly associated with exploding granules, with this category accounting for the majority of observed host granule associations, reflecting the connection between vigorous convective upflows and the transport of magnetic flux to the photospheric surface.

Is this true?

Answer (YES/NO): NO